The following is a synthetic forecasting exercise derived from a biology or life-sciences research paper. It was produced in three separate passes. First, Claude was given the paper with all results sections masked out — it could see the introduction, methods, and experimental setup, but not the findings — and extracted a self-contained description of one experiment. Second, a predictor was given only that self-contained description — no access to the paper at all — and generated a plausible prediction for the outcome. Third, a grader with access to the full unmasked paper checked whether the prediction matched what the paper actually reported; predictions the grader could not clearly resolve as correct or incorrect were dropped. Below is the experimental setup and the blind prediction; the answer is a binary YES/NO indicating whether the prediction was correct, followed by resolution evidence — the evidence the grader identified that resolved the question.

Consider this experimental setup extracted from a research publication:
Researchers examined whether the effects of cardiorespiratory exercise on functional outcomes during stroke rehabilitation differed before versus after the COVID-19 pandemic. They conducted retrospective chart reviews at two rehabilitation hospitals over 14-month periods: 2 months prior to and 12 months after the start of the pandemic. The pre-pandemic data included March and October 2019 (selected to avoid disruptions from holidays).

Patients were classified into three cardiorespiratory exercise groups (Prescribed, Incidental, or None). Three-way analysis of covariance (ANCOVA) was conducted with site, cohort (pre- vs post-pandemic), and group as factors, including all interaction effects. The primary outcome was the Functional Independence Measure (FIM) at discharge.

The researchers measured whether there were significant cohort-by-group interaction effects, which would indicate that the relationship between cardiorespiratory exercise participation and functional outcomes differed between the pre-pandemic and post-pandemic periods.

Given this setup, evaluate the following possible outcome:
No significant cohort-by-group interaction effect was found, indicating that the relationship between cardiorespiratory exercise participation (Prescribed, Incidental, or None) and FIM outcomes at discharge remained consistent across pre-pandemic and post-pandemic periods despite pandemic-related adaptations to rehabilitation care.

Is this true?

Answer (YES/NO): YES